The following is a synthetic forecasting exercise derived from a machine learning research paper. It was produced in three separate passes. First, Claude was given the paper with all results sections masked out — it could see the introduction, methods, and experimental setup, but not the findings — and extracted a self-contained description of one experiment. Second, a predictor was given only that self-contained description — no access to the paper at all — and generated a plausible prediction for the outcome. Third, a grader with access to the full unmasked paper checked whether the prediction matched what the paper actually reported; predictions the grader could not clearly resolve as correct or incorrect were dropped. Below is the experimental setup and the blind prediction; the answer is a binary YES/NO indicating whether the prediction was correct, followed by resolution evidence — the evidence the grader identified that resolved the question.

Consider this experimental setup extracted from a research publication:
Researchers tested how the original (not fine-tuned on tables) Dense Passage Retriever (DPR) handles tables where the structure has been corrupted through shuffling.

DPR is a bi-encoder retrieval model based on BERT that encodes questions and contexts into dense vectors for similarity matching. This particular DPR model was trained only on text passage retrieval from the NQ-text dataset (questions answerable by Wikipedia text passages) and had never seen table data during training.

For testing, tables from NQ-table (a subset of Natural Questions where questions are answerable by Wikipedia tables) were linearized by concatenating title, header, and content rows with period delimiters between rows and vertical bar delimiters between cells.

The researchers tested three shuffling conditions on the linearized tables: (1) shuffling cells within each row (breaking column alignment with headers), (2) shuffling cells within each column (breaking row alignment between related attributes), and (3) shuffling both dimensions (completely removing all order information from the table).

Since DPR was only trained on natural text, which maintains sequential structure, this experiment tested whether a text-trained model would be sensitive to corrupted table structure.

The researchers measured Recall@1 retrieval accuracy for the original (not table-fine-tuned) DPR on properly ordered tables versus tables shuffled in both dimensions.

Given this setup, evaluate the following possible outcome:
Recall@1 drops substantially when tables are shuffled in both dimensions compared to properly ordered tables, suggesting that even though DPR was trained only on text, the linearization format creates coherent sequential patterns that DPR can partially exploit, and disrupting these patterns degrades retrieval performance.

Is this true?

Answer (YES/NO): NO